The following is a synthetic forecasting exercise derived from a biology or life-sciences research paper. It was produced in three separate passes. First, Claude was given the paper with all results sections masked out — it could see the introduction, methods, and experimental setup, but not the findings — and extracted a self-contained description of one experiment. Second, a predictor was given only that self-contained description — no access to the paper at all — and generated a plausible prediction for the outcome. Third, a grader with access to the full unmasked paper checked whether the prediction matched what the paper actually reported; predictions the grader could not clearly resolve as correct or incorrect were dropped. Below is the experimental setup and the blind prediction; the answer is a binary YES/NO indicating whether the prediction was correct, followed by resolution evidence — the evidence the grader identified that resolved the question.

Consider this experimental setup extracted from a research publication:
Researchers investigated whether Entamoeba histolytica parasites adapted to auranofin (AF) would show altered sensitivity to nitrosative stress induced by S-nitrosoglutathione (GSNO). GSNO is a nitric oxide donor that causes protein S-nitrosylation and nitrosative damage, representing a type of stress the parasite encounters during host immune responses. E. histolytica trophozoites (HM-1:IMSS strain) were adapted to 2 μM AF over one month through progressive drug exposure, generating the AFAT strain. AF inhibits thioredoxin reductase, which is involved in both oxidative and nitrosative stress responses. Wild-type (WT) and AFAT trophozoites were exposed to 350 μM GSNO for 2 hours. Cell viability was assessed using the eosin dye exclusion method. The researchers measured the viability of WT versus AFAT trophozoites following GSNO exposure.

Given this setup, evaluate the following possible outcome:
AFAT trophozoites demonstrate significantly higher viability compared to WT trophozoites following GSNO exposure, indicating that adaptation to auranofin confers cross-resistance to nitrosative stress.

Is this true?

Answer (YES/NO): NO